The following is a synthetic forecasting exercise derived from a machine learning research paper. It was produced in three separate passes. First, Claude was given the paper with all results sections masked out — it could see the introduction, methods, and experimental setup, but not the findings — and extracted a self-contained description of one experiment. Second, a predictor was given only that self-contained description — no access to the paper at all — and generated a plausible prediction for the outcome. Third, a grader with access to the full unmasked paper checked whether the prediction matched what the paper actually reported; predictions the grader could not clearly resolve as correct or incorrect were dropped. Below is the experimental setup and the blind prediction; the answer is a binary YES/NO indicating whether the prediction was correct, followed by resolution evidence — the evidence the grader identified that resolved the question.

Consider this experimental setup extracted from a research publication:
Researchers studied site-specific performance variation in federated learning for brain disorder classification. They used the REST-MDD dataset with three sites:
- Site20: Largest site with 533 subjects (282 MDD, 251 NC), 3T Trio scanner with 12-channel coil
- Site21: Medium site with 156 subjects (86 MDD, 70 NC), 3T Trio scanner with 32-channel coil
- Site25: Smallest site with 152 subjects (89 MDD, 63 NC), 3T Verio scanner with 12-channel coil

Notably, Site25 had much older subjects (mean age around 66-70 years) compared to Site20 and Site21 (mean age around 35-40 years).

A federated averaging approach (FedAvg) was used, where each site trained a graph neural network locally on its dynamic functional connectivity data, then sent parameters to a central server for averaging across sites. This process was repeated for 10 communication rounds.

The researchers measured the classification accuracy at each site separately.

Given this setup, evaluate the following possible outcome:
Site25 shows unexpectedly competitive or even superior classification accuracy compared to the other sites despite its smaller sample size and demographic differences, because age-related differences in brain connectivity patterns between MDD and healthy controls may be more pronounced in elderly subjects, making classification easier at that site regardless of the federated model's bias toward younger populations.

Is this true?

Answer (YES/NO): YES